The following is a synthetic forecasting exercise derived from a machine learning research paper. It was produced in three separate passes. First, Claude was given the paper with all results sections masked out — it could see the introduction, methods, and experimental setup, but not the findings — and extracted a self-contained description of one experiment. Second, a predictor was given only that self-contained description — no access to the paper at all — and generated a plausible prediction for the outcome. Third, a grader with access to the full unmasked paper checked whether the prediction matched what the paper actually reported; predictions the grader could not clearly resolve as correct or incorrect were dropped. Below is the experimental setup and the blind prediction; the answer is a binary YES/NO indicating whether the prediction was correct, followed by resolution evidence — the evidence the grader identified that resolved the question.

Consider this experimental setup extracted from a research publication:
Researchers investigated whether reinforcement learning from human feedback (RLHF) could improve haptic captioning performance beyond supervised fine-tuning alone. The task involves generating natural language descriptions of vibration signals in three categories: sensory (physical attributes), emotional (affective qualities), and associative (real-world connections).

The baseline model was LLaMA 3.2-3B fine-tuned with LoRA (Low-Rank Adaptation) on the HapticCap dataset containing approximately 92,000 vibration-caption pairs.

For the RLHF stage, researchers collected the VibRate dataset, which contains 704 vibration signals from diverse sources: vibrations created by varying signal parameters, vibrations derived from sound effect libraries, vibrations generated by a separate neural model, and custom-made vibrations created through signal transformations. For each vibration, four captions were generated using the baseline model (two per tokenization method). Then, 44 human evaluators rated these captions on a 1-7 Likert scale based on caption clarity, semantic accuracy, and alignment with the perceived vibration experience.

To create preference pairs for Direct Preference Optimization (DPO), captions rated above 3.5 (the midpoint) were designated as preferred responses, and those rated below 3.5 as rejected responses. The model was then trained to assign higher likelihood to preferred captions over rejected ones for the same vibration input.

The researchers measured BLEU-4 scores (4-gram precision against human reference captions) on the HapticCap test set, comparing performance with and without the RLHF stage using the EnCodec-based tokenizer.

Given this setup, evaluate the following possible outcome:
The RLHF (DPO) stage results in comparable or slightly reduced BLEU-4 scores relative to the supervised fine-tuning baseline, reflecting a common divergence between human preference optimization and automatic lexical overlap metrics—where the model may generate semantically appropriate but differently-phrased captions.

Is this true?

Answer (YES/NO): NO